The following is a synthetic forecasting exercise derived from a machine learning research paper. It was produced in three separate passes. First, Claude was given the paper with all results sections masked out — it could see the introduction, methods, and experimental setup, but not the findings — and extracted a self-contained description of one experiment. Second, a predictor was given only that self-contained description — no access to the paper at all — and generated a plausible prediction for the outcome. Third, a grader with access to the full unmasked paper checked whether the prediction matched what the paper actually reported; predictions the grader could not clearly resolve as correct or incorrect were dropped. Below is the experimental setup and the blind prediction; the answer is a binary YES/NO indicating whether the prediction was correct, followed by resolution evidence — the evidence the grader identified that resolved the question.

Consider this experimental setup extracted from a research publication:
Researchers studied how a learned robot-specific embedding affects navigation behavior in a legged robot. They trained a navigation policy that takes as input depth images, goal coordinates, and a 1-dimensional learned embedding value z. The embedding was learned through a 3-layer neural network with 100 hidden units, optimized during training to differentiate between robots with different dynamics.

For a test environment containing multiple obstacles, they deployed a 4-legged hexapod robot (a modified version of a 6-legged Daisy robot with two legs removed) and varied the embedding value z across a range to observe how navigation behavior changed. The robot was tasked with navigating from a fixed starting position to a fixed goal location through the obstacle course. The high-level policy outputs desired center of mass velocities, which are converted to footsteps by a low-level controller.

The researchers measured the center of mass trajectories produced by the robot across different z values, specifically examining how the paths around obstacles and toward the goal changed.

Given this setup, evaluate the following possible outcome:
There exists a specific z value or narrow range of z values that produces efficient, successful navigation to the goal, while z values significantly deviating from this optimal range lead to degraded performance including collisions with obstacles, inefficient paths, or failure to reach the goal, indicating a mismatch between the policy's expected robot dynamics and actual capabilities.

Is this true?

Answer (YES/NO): YES